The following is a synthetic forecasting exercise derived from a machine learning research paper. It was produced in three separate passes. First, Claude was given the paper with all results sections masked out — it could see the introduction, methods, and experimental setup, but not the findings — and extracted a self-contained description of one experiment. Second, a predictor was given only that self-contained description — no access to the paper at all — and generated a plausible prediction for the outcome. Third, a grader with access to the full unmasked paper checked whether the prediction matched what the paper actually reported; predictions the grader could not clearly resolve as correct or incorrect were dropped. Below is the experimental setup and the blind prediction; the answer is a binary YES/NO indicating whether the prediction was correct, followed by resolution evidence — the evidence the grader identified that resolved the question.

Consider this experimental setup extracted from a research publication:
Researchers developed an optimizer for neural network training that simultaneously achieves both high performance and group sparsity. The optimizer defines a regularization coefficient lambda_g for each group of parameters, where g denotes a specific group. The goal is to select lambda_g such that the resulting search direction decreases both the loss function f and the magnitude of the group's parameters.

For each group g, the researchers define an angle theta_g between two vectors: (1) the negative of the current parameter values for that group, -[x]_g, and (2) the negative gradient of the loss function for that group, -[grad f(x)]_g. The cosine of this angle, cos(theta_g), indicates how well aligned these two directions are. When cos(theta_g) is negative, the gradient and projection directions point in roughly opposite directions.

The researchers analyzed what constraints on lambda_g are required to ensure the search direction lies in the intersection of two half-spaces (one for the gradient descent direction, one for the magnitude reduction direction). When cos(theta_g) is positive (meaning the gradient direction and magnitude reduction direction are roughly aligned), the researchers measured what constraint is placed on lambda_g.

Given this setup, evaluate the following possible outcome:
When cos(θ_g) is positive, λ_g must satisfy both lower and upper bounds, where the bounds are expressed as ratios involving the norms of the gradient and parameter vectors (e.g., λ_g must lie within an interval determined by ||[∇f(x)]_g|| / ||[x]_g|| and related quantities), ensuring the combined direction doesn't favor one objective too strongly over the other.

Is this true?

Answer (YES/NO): NO